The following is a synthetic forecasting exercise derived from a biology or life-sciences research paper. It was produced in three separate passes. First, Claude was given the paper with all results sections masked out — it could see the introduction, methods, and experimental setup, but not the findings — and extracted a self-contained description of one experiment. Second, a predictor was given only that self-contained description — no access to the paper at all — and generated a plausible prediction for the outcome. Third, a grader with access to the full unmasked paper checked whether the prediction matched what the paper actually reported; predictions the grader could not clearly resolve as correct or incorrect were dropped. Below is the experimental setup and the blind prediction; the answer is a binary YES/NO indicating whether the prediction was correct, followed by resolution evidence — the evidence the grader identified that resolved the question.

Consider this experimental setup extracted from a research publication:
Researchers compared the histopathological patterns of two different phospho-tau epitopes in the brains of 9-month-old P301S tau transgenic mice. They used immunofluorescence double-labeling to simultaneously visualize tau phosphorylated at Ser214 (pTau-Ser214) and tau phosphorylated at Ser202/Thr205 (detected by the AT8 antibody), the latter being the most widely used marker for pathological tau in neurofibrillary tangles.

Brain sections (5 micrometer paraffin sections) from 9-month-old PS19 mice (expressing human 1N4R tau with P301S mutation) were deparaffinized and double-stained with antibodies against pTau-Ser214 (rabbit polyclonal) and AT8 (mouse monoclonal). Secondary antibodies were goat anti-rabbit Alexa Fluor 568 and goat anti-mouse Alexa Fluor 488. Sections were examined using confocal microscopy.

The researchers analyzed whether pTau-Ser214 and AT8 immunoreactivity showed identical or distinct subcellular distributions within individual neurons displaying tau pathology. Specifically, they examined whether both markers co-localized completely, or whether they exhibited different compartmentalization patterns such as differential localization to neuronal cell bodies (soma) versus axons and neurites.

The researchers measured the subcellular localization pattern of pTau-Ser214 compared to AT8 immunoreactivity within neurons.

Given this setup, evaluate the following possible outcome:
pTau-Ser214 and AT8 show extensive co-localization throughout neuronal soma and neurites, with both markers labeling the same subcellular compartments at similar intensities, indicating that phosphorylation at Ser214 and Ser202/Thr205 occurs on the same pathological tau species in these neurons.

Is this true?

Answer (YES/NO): NO